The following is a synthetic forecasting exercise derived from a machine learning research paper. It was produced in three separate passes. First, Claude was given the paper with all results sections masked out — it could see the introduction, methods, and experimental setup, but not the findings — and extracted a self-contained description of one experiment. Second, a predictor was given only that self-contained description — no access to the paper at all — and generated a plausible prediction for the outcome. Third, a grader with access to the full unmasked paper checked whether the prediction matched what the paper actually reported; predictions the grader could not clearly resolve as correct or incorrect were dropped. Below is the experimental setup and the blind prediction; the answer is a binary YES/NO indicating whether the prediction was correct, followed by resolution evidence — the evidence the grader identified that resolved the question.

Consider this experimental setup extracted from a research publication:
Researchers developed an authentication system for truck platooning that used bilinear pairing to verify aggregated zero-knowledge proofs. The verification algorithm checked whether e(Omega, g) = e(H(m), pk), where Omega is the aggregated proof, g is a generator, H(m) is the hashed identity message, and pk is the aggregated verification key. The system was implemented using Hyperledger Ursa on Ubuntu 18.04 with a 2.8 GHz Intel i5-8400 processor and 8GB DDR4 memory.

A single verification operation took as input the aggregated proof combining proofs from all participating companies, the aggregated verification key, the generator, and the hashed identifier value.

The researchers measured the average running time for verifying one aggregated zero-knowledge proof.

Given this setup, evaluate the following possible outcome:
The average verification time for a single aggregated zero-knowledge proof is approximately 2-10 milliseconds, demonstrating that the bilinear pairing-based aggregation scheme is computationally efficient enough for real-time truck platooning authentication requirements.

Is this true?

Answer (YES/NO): NO